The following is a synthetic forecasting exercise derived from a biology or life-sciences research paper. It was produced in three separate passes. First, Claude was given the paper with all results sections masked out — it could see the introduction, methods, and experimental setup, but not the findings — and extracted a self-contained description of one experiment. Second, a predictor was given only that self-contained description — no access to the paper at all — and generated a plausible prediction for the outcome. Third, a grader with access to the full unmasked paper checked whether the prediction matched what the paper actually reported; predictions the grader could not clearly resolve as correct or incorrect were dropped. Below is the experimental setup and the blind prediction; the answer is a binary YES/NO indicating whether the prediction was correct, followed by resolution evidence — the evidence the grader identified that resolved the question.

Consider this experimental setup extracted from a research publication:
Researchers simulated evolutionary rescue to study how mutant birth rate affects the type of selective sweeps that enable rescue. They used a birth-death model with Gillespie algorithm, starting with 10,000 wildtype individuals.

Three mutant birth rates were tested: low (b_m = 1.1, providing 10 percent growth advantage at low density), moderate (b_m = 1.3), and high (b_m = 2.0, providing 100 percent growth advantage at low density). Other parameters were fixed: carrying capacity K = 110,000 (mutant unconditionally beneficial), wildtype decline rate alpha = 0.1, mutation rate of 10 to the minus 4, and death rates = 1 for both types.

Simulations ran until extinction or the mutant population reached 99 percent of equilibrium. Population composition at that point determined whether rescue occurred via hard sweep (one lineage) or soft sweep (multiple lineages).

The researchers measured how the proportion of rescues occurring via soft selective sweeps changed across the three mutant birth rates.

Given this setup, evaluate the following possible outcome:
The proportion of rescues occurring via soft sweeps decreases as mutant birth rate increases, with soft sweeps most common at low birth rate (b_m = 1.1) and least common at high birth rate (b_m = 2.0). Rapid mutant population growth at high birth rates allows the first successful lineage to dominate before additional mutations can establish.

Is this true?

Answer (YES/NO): NO